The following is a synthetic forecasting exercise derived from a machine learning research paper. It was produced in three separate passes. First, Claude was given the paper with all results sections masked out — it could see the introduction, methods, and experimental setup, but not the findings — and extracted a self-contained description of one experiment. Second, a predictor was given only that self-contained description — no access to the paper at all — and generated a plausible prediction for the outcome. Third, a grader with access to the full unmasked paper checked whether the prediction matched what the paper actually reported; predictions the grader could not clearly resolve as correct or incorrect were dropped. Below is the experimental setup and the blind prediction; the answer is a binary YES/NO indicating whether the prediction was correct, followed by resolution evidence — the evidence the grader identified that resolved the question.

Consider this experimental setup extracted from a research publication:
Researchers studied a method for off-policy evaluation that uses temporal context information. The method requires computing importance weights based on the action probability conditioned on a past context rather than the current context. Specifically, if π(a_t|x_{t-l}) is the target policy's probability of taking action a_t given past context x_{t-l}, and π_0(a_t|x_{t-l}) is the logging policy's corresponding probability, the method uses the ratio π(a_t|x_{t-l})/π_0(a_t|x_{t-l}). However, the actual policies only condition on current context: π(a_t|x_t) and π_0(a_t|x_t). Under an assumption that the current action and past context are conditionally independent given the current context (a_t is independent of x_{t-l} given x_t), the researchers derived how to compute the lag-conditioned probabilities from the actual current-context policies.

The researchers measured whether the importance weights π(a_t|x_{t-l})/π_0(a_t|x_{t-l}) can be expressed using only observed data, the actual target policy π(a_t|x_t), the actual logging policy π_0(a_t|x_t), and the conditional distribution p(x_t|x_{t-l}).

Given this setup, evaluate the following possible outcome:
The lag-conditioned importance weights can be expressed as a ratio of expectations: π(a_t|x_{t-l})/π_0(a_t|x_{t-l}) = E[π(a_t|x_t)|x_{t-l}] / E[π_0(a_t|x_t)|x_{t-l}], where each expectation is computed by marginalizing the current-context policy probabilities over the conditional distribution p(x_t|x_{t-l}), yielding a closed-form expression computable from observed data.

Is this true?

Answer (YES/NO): YES